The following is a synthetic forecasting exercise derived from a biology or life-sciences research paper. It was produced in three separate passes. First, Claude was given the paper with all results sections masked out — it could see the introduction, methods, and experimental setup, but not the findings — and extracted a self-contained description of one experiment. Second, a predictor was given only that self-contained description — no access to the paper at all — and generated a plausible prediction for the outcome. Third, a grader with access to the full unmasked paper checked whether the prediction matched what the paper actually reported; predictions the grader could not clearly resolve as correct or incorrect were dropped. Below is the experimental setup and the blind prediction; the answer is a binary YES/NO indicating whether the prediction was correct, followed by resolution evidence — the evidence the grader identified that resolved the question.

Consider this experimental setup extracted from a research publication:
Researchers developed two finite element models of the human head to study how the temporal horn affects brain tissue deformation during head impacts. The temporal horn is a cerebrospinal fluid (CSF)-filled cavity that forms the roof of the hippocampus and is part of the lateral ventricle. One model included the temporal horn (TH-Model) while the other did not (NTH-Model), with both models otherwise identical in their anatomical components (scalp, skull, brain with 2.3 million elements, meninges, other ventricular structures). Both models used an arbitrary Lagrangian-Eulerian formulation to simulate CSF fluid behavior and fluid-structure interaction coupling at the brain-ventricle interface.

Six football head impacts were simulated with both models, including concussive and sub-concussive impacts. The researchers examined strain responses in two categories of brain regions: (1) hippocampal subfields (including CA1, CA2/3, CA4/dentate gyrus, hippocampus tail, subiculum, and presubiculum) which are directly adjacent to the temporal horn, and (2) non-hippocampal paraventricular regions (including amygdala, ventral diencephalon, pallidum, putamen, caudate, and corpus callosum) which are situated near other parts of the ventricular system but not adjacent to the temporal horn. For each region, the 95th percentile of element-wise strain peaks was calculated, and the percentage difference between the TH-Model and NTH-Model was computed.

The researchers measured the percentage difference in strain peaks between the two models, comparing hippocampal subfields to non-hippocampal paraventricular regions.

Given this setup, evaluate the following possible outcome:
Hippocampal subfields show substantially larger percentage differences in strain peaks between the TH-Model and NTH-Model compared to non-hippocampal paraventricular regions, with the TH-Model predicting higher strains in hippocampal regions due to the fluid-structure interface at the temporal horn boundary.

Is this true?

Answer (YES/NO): YES